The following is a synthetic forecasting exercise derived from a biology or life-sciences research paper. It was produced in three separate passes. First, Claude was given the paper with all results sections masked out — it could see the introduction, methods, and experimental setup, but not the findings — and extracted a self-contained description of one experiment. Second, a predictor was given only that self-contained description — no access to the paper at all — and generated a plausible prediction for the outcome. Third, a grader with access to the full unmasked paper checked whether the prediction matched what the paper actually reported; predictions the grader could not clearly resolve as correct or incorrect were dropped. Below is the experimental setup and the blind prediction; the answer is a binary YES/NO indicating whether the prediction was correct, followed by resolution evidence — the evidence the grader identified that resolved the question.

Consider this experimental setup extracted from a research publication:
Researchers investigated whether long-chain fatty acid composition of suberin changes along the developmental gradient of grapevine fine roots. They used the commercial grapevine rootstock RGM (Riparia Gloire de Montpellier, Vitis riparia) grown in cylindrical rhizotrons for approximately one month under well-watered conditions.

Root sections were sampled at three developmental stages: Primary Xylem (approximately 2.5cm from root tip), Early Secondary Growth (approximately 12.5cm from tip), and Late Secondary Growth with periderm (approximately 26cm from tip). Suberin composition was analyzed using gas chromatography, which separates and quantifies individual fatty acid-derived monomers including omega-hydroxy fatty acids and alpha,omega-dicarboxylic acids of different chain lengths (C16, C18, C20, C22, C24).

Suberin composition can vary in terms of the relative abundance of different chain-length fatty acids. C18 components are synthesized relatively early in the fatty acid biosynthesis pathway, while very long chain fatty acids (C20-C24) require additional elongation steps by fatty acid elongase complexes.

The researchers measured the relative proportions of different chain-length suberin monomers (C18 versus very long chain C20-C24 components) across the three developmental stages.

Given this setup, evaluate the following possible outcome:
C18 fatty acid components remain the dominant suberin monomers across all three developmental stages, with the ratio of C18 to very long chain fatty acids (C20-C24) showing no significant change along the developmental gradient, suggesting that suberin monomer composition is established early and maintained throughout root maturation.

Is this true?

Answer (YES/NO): YES